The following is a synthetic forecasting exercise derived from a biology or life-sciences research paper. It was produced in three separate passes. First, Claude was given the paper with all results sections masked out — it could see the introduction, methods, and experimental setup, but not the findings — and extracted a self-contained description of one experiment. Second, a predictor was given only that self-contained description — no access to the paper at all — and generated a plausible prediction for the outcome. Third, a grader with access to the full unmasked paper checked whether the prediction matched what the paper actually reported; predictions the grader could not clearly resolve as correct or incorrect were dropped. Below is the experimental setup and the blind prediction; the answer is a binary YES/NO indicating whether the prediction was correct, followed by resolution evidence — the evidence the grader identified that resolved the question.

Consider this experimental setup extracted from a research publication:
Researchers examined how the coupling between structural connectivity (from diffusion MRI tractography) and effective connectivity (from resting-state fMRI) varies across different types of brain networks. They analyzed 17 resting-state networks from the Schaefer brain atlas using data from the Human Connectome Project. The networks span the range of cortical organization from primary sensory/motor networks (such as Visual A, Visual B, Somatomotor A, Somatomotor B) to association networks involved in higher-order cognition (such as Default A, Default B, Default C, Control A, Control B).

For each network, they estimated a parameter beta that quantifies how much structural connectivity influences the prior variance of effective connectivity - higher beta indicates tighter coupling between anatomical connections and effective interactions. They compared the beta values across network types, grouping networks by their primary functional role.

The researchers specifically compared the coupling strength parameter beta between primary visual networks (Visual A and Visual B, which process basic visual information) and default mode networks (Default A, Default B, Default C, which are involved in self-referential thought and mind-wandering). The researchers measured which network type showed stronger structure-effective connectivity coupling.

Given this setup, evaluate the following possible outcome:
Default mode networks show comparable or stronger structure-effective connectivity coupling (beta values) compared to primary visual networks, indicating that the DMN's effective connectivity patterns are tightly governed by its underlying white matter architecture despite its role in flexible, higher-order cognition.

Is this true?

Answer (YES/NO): YES